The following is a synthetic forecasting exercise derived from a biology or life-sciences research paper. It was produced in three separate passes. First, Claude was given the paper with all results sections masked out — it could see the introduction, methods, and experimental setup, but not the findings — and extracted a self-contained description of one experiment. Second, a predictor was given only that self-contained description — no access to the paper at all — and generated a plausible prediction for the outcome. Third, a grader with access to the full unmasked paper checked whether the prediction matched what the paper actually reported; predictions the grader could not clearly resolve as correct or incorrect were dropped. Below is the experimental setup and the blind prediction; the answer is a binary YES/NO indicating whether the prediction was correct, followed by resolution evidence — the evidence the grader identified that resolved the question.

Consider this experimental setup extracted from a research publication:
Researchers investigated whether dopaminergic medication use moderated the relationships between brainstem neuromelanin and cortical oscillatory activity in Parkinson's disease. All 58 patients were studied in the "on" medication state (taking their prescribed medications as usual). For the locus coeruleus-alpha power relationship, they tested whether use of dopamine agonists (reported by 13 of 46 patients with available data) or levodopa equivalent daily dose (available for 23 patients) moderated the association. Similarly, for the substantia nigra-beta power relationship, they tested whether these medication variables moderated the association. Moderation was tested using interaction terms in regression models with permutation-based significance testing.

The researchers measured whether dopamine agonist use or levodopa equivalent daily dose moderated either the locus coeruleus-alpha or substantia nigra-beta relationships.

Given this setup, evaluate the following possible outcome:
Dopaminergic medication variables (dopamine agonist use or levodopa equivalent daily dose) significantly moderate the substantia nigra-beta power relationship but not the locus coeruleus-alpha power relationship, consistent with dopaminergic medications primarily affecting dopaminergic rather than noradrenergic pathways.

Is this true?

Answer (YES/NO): NO